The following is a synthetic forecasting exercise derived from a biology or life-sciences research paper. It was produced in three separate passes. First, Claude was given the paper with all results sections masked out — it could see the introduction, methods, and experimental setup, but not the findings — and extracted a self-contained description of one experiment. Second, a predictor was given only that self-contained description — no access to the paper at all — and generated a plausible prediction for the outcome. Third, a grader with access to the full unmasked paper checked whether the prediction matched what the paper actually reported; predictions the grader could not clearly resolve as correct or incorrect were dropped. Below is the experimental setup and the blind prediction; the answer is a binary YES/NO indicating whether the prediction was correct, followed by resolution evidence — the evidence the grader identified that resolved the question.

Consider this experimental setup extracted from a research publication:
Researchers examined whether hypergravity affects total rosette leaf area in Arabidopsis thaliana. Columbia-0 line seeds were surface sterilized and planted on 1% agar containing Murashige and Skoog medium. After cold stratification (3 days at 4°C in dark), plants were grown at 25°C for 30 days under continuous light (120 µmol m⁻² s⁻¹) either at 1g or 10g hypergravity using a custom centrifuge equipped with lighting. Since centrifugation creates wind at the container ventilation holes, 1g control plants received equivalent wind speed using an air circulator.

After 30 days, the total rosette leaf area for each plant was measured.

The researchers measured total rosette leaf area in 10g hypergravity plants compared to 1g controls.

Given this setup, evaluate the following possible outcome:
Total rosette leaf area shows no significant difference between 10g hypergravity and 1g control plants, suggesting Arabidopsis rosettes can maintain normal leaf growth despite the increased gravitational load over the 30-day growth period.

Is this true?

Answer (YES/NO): NO